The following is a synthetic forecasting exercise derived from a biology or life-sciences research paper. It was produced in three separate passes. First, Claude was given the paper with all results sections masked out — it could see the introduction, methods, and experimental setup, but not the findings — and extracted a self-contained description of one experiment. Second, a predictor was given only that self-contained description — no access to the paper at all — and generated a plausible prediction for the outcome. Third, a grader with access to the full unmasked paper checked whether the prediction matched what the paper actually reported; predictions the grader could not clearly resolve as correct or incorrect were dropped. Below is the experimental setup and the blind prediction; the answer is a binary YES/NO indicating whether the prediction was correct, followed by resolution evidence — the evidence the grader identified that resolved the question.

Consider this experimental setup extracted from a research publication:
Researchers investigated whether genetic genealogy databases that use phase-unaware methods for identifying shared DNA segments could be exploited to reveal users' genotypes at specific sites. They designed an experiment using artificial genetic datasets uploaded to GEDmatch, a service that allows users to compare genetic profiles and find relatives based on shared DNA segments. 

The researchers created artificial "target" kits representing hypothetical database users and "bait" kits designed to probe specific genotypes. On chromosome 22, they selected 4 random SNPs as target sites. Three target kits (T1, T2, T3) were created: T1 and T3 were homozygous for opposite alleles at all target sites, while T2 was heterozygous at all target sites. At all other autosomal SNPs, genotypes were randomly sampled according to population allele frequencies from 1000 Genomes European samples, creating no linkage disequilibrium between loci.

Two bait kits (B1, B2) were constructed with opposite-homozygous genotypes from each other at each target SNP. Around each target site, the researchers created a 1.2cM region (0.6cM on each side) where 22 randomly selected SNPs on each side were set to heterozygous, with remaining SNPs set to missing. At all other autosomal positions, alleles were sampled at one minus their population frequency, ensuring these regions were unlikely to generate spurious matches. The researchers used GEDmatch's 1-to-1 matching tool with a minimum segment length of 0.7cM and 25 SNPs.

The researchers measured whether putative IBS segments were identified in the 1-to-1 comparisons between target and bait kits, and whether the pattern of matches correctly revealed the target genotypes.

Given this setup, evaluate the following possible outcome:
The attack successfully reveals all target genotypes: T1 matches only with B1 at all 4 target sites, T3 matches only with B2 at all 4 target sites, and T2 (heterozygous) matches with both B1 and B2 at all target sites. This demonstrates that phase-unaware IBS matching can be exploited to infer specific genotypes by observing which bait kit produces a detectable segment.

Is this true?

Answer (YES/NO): YES